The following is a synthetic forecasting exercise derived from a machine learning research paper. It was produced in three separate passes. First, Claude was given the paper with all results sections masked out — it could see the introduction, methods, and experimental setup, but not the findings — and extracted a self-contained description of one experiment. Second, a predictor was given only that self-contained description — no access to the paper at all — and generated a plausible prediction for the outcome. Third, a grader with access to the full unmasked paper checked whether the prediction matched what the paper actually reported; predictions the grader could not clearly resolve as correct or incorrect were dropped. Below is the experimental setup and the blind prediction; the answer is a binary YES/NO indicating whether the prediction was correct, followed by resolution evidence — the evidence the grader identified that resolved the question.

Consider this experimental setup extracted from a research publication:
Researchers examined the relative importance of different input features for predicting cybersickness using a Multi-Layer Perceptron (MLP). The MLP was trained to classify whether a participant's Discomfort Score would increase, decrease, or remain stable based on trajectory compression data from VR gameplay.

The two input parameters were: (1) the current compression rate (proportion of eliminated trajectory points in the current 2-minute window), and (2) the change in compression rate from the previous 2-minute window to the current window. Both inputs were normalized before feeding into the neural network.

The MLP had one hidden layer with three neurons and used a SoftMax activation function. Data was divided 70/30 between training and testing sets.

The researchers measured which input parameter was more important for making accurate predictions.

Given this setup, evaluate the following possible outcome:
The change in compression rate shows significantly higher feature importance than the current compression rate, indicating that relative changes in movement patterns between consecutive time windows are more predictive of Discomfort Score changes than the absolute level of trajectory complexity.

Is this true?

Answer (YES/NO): NO